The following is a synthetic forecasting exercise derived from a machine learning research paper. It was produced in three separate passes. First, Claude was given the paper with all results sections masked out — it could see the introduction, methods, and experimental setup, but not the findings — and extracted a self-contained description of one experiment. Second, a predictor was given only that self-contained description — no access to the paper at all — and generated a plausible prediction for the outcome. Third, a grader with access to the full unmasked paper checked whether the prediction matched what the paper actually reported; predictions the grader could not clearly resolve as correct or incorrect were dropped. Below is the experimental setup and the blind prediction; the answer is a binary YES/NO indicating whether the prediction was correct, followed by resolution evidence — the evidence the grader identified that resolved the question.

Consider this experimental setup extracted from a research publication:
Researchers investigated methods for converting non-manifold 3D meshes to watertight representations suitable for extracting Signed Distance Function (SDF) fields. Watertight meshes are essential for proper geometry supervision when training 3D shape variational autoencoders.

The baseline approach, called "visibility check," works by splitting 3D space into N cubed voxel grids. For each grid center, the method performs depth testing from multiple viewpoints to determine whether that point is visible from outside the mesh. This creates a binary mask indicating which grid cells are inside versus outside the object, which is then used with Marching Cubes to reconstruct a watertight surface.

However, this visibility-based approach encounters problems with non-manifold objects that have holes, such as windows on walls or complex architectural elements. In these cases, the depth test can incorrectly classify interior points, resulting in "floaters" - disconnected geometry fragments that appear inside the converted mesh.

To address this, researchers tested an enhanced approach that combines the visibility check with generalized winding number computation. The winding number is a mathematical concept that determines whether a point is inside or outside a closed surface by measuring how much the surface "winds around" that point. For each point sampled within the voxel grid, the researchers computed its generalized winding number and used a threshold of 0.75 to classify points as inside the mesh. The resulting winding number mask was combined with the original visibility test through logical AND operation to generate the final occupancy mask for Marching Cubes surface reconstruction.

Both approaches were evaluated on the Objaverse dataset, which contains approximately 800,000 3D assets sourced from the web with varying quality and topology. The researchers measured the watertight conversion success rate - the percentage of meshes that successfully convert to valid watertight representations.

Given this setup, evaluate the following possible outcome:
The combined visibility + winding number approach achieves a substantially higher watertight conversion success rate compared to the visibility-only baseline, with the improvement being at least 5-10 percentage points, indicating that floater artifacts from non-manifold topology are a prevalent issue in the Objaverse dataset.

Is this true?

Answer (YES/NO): YES